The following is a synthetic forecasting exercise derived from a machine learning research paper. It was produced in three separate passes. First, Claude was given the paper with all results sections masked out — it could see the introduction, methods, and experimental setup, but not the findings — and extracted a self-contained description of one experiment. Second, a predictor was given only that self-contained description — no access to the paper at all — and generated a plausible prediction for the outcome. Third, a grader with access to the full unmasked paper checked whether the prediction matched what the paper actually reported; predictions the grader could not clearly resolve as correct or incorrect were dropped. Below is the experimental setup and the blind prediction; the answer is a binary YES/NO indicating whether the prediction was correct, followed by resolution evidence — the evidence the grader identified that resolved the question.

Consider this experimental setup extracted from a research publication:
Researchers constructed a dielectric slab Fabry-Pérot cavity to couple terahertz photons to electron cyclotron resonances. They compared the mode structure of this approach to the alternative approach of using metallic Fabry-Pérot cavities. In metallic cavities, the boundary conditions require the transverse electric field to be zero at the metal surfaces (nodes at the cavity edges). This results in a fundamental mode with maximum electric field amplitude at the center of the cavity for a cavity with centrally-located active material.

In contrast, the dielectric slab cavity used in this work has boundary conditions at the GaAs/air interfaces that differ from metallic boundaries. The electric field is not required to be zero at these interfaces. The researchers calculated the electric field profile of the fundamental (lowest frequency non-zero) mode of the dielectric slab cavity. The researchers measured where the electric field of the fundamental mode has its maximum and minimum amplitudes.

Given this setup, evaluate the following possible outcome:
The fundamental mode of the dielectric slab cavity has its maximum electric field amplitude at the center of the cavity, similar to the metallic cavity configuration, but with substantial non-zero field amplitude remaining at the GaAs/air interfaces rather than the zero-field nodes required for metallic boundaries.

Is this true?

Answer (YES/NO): NO